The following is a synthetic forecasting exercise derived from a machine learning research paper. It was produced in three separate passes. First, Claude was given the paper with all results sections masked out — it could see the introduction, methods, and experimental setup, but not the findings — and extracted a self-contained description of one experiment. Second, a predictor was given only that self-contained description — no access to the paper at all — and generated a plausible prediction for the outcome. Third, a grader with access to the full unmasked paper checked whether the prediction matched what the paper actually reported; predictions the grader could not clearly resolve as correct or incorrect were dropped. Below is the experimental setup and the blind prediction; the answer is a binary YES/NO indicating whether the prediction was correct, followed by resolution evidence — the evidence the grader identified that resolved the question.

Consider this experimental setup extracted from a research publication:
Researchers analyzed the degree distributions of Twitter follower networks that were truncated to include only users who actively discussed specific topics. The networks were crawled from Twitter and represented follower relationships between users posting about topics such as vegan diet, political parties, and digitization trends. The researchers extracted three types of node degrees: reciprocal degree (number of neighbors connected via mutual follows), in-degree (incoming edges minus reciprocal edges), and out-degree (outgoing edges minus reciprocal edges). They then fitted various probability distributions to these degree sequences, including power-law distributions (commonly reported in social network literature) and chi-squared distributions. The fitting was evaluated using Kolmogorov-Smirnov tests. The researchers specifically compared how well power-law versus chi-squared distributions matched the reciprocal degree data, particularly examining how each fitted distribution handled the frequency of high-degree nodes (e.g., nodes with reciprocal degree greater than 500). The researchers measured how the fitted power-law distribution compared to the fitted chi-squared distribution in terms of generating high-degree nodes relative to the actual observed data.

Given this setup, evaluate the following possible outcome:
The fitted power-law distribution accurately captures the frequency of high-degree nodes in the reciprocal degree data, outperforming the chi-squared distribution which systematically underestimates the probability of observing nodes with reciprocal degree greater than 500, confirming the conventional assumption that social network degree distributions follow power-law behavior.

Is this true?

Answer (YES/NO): NO